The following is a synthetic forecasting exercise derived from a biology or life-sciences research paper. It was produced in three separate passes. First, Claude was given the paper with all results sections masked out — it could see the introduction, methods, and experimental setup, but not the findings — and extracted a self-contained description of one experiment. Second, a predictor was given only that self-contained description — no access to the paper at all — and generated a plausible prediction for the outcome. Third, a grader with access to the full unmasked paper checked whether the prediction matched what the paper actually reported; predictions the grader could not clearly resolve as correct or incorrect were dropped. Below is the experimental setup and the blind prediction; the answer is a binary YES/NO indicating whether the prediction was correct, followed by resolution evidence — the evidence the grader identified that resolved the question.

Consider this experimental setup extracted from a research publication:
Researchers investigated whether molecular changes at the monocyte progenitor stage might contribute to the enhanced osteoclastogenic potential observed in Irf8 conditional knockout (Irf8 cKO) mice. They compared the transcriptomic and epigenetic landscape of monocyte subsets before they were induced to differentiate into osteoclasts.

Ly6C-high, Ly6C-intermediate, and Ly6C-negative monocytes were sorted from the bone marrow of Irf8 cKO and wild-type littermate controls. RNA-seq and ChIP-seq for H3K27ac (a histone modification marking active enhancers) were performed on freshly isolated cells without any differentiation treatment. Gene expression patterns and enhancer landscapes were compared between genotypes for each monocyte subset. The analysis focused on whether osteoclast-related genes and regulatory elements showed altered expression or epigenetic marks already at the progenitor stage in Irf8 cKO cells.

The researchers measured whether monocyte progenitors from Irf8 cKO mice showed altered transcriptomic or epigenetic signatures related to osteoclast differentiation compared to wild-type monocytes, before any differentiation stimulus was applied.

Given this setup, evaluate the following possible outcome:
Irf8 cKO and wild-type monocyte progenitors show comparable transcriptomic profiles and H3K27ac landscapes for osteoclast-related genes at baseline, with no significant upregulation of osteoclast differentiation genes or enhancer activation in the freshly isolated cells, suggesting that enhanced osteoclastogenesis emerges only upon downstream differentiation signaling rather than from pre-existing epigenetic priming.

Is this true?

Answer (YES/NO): NO